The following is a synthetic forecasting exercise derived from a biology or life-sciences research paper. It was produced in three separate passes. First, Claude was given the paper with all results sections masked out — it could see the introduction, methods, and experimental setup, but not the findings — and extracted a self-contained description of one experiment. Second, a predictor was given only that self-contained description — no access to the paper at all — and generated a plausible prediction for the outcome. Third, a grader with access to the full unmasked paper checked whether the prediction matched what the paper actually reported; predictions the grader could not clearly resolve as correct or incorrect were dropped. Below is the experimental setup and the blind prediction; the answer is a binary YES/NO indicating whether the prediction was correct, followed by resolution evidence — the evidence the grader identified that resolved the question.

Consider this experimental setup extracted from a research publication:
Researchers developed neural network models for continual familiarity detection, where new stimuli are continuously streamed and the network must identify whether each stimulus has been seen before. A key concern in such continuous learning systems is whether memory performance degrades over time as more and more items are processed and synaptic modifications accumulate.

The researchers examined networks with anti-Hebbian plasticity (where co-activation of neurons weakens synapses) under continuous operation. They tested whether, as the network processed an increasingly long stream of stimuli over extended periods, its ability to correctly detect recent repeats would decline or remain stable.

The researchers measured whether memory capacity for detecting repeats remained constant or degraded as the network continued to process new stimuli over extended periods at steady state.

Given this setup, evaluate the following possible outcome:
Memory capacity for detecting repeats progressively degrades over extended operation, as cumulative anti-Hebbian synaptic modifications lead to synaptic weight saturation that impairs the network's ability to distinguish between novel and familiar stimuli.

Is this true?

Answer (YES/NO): NO